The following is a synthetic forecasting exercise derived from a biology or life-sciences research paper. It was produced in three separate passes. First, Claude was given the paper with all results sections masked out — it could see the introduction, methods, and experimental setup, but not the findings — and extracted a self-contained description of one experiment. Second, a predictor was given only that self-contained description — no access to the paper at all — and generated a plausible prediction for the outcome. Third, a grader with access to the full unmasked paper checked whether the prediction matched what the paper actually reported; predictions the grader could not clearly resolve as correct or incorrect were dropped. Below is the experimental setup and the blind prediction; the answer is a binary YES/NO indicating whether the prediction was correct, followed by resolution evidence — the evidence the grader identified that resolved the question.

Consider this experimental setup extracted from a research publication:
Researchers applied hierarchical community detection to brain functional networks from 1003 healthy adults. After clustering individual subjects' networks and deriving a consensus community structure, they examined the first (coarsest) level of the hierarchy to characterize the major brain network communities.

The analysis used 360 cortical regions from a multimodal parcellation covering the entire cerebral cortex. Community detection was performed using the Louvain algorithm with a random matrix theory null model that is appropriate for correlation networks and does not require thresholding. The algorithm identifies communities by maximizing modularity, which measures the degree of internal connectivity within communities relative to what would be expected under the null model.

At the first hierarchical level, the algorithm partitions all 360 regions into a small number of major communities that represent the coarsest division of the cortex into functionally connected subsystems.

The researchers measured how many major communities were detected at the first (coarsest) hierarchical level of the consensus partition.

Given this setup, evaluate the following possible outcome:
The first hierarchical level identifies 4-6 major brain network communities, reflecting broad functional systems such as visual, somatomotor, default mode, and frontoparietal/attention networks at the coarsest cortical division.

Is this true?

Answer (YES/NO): NO